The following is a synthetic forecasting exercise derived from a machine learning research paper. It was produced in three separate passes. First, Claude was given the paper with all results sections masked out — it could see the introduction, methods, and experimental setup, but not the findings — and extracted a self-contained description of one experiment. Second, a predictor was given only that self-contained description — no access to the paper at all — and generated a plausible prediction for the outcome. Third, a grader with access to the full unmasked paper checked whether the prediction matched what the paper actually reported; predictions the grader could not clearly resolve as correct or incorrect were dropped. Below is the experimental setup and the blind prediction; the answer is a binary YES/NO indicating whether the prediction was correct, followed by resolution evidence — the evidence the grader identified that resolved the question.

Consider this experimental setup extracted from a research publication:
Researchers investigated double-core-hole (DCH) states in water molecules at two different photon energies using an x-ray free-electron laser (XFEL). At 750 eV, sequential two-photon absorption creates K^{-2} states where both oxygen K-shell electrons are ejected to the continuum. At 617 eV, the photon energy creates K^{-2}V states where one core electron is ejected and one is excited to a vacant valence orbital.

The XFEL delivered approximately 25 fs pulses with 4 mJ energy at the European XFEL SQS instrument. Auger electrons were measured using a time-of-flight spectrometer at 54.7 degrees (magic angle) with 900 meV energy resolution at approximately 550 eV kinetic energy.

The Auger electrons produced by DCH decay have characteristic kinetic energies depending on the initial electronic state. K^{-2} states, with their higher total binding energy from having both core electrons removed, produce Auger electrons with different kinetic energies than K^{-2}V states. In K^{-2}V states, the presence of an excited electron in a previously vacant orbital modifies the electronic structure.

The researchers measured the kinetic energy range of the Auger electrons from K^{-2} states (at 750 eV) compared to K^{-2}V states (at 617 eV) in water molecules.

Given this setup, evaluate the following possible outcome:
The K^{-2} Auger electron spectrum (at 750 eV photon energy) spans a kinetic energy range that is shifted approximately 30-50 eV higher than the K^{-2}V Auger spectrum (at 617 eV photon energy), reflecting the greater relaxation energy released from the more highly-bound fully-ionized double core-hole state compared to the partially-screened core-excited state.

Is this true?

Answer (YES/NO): NO